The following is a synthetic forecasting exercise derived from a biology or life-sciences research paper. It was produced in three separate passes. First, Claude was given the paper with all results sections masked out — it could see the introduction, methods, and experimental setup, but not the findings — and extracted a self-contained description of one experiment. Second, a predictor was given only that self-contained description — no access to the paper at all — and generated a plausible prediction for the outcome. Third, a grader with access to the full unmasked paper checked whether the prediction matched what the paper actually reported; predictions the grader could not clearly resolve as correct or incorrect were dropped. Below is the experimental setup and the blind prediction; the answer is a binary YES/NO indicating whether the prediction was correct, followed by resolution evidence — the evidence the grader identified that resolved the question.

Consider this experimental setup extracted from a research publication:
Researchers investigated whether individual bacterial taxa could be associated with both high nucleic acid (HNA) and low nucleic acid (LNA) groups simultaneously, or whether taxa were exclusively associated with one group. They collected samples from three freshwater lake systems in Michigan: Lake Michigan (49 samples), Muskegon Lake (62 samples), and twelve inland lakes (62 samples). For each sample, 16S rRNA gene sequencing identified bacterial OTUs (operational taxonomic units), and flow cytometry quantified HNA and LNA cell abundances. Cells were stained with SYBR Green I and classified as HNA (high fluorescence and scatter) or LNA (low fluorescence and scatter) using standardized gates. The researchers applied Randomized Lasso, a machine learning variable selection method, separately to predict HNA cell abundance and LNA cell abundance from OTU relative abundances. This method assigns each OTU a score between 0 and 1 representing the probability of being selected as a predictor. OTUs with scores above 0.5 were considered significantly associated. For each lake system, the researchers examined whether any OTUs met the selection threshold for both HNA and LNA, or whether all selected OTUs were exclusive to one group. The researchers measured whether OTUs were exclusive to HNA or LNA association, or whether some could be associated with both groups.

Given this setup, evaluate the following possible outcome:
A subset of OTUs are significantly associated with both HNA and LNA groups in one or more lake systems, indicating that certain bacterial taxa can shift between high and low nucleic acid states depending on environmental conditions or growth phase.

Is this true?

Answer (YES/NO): YES